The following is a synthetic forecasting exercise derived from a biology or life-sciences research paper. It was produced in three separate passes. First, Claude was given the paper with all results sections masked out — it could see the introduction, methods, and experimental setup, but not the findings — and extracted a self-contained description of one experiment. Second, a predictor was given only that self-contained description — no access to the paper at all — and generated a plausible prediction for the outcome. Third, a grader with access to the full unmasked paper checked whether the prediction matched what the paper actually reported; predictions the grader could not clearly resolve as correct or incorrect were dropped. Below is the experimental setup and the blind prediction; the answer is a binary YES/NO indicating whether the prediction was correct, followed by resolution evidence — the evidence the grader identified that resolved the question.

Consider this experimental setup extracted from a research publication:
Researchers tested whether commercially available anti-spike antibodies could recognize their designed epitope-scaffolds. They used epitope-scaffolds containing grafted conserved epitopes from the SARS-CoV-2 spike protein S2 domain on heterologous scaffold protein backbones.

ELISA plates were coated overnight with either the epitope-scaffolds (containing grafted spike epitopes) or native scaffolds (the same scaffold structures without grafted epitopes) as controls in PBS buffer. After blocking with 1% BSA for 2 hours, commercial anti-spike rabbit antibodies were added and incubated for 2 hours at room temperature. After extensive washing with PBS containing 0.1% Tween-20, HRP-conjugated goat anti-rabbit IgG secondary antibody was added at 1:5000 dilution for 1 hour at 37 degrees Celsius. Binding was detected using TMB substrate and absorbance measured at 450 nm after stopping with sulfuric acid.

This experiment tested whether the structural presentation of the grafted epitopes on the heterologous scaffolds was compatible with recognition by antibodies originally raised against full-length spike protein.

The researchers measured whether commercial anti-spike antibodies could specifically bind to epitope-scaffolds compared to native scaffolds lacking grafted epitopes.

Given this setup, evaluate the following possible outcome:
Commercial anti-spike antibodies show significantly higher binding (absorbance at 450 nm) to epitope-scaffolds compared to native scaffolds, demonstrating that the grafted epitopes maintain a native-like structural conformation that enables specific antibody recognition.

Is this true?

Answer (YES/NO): YES